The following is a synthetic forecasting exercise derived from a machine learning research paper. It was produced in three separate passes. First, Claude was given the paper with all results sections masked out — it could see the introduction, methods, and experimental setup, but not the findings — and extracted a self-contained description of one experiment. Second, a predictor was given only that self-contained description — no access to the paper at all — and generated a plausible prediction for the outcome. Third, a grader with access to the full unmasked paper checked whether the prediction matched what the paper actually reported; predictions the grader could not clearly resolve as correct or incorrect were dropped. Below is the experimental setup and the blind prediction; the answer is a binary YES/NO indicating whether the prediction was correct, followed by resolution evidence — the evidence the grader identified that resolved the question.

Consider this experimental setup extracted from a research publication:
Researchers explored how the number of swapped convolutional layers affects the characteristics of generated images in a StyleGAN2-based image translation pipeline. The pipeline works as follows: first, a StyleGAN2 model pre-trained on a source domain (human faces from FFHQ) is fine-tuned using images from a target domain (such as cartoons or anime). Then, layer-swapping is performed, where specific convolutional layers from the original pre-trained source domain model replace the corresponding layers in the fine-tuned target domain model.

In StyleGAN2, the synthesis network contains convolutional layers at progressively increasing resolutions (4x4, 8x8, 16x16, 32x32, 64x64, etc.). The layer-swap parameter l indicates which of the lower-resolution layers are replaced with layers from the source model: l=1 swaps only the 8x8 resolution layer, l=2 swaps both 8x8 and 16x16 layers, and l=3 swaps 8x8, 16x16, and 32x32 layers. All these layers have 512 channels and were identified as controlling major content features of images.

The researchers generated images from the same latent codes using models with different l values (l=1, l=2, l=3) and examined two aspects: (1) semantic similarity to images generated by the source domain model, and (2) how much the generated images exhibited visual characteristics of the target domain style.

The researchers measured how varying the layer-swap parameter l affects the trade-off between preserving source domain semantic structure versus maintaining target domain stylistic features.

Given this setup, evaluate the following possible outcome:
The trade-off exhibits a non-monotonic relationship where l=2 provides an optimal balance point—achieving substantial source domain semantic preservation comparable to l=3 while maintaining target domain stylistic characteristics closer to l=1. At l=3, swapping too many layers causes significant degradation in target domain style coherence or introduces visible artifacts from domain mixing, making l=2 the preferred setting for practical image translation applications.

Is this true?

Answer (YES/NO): NO